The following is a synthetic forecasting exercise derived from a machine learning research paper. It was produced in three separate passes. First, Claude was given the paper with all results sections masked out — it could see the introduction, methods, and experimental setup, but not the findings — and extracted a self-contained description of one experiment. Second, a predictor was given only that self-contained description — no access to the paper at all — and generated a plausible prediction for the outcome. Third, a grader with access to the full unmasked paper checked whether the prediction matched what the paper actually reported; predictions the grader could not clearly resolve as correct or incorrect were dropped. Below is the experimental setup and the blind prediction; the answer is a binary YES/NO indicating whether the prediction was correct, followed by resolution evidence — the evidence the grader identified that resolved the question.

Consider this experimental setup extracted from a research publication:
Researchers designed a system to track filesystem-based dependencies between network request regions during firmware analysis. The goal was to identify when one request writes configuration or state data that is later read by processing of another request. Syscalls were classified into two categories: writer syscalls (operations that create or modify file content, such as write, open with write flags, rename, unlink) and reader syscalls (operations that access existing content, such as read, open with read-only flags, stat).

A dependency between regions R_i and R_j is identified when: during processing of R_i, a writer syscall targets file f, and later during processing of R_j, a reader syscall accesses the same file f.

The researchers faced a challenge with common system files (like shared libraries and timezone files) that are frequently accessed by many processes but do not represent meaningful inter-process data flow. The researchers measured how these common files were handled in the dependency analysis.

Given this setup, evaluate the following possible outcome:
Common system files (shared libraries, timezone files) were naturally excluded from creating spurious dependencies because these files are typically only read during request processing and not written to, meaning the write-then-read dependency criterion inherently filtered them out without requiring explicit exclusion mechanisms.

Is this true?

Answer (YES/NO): NO